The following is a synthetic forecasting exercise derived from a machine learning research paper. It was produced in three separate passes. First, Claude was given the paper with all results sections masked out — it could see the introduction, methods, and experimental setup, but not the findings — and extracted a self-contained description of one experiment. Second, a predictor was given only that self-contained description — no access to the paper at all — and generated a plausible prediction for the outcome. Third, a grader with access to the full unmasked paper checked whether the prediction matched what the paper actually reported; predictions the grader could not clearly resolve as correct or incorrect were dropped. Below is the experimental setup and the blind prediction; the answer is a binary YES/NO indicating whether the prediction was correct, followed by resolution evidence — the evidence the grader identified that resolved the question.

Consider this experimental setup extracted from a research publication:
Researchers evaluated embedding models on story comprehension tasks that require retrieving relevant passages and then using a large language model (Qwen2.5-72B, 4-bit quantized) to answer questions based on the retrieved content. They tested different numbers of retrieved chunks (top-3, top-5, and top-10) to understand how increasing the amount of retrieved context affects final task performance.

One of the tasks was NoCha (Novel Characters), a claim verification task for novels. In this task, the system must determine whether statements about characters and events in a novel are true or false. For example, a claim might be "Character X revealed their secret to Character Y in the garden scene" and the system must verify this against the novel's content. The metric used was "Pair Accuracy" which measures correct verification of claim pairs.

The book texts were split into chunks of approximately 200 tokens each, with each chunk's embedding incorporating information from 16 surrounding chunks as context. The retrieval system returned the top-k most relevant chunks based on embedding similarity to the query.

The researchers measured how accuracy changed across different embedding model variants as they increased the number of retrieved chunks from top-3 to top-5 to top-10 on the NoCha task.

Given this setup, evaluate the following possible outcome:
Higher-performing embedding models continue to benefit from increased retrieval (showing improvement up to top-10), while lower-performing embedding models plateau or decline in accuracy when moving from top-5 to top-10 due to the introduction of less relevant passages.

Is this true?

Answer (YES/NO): NO